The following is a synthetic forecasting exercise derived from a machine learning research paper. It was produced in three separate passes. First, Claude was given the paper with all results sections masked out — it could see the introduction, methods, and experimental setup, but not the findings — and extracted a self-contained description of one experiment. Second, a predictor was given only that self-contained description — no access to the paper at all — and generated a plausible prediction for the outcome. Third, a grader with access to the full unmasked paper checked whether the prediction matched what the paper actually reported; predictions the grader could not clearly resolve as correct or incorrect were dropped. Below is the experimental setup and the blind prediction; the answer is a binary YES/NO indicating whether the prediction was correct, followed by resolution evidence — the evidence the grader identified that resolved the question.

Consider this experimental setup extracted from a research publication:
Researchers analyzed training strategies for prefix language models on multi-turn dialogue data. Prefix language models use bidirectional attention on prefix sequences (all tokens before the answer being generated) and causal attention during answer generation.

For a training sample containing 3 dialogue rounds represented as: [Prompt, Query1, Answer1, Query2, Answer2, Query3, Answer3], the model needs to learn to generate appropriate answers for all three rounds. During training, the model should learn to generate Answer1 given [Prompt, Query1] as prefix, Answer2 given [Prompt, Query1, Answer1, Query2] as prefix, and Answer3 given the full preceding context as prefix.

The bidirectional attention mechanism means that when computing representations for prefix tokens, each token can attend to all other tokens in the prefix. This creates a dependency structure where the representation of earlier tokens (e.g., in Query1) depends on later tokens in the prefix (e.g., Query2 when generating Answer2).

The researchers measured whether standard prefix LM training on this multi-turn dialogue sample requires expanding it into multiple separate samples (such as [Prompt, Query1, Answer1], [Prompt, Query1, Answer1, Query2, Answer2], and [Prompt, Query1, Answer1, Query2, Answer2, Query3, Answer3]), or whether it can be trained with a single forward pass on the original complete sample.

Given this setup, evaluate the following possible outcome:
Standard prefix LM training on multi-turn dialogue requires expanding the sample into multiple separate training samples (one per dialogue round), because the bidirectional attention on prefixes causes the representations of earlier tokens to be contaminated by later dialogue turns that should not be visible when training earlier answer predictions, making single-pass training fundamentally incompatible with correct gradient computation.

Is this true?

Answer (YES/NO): YES